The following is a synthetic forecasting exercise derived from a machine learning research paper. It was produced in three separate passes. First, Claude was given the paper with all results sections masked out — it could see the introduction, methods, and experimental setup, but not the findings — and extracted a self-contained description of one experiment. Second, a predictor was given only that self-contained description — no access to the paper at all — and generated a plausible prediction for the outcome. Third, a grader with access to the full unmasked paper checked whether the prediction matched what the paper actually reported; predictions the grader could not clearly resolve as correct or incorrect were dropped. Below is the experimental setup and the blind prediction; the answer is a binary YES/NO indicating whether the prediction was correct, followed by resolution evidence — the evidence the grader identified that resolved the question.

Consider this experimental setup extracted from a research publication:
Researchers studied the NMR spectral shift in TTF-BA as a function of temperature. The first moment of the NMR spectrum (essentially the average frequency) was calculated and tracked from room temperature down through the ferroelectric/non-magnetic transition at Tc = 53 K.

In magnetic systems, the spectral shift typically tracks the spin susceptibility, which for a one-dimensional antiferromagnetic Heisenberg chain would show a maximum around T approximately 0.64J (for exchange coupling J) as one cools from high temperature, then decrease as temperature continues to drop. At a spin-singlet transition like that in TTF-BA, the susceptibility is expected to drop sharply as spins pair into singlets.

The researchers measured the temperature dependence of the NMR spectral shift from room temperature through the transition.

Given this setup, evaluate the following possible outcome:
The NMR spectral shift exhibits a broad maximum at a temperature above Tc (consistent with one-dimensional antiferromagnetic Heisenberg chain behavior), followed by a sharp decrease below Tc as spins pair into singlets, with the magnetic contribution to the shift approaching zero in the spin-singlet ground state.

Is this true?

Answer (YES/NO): NO